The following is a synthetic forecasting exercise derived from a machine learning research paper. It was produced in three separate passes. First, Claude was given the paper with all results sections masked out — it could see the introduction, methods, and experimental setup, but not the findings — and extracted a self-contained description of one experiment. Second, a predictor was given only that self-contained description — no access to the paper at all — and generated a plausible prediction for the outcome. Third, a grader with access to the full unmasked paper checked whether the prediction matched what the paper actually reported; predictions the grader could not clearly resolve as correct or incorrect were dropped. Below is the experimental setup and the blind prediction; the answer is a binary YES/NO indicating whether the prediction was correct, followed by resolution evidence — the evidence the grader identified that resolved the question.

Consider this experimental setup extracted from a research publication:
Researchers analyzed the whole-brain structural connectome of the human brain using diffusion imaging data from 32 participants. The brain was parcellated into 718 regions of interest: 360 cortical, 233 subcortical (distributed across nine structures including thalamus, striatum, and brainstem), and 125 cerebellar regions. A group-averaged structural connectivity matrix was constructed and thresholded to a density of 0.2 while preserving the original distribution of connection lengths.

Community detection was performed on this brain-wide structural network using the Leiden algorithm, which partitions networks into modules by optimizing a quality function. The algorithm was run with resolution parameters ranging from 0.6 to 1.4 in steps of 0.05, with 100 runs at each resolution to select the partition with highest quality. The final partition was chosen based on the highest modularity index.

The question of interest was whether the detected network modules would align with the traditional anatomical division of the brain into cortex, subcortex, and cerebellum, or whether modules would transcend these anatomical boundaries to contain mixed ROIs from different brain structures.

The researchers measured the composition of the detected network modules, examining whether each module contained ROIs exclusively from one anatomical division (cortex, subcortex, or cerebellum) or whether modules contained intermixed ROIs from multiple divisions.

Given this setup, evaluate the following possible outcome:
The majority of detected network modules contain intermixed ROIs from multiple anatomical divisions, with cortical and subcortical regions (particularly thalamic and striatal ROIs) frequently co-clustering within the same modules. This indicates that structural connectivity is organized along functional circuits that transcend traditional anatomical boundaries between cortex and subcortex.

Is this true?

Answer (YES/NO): YES